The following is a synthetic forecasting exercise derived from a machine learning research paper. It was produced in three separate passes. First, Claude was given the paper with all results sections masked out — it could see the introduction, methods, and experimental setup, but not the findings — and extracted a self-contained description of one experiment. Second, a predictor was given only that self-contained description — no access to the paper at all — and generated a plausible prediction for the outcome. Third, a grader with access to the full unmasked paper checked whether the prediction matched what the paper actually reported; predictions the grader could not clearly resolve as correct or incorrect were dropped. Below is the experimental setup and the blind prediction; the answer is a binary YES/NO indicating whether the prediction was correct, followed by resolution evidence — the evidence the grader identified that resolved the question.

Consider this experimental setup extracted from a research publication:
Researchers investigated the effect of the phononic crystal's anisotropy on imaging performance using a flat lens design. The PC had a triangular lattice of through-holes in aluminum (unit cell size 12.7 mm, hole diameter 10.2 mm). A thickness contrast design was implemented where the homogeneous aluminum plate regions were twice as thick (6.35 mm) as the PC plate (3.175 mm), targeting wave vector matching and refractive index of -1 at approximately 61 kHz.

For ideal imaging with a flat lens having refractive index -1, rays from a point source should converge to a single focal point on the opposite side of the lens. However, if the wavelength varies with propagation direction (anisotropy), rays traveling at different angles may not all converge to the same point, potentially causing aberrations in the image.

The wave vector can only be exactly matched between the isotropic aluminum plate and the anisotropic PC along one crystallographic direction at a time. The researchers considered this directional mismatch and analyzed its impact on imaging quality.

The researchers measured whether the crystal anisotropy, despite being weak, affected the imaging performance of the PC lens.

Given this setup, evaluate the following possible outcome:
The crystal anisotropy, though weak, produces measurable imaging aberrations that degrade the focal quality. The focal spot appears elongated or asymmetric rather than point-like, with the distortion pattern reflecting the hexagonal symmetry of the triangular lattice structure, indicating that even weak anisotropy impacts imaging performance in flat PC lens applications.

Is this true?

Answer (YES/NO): YES